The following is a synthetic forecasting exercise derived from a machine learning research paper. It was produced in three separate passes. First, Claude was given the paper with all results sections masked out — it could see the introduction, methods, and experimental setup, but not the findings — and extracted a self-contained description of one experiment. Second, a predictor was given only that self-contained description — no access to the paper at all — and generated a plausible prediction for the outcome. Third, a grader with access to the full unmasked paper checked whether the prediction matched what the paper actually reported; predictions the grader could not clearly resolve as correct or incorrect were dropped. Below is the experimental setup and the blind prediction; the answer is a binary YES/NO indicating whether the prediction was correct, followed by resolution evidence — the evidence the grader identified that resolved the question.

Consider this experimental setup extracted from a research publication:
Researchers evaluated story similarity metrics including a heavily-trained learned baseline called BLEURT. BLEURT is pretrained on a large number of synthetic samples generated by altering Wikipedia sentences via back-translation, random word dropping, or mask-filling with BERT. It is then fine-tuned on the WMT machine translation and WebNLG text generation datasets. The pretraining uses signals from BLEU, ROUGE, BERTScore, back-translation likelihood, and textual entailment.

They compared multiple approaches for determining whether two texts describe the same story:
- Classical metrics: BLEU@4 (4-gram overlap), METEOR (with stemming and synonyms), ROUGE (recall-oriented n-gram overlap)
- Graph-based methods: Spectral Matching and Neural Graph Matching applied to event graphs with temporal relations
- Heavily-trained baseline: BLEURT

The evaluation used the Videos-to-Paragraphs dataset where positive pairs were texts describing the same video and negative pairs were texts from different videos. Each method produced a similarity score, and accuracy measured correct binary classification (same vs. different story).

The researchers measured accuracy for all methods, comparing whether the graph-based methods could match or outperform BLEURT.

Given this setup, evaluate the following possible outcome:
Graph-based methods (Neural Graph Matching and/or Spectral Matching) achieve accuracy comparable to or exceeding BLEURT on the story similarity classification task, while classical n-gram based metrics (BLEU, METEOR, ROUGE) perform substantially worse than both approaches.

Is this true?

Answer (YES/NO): NO